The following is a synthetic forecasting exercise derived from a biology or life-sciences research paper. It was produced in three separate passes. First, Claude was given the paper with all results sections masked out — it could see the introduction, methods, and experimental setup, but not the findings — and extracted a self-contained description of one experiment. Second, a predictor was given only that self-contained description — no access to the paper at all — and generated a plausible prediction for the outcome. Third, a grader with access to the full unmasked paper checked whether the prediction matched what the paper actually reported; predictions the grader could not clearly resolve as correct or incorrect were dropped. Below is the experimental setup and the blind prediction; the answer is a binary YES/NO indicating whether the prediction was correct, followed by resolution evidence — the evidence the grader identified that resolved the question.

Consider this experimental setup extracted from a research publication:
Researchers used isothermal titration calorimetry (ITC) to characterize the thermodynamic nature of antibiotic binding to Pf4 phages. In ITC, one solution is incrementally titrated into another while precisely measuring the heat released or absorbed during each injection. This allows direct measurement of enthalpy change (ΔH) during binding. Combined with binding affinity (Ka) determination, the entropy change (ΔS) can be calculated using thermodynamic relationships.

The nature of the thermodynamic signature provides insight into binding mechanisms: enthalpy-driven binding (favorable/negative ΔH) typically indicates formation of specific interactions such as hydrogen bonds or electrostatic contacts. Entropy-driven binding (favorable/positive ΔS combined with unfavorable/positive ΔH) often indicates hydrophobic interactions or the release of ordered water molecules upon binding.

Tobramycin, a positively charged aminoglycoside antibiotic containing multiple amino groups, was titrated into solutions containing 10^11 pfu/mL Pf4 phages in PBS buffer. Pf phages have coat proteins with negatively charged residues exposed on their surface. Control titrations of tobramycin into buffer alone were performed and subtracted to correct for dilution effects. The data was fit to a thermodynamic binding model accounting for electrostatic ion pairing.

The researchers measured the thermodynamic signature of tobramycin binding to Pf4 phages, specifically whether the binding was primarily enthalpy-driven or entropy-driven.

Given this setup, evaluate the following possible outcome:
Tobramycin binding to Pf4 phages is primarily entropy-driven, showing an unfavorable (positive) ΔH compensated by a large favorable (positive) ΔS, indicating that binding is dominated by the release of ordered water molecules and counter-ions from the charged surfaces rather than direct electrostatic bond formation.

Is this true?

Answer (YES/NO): YES